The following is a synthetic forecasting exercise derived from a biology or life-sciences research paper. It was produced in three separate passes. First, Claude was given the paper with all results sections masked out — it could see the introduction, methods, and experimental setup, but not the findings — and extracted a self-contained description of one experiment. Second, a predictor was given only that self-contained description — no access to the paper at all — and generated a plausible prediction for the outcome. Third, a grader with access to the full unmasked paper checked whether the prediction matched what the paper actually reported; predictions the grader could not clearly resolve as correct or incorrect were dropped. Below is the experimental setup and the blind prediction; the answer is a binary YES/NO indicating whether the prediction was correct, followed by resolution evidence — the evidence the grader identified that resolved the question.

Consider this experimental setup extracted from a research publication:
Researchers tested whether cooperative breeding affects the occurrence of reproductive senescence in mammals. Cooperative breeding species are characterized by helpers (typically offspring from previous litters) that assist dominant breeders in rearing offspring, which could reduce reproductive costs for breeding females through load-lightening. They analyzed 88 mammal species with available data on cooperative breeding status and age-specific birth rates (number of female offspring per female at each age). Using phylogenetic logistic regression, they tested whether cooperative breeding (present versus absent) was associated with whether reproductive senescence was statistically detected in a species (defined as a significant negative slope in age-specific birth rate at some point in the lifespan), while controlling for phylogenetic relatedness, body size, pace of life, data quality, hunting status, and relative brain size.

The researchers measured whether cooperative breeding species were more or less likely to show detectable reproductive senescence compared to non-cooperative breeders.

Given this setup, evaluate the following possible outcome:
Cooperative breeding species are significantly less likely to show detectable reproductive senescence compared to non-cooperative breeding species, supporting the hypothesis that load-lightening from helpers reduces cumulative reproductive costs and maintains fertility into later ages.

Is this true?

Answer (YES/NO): NO